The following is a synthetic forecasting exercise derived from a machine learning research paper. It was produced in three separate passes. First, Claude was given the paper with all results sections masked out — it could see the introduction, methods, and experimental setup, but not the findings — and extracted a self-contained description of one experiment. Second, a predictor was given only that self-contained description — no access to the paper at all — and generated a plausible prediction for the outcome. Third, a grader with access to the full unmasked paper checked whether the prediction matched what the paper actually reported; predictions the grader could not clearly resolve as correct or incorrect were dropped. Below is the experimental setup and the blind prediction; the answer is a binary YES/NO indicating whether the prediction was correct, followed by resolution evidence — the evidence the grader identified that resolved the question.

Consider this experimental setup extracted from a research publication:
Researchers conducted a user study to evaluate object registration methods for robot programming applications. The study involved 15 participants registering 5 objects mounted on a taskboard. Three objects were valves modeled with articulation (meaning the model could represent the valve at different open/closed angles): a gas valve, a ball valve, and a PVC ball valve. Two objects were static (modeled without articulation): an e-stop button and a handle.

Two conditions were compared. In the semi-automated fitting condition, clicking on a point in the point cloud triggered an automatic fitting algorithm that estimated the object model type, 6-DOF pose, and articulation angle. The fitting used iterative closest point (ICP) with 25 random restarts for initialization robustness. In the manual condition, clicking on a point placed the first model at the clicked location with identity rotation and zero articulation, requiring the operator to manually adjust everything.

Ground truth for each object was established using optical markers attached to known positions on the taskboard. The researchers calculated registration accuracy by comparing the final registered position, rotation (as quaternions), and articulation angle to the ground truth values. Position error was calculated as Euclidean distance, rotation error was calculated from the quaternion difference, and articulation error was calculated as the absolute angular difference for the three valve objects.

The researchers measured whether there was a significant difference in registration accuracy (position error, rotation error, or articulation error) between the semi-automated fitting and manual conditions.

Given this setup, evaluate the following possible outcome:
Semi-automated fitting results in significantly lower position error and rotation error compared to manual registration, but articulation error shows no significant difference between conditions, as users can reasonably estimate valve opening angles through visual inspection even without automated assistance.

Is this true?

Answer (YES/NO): NO